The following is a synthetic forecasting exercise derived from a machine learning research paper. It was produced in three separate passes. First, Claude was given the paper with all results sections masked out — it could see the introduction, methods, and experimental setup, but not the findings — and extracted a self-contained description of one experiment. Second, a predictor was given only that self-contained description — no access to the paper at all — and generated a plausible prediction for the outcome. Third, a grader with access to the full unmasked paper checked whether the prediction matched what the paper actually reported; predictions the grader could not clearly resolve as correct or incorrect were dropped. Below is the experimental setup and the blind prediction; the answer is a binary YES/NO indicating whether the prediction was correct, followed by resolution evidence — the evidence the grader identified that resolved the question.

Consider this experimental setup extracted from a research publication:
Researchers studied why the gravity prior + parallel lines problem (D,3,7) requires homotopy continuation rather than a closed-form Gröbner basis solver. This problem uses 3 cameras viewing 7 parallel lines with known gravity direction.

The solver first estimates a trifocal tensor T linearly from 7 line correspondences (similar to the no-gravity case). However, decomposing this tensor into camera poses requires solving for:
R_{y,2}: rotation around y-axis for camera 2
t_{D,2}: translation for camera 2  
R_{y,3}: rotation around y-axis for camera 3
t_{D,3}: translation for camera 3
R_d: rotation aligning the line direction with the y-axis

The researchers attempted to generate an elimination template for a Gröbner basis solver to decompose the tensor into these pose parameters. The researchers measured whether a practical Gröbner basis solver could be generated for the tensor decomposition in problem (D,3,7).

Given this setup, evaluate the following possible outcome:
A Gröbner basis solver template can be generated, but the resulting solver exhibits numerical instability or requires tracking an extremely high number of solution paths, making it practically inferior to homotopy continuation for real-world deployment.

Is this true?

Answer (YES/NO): NO